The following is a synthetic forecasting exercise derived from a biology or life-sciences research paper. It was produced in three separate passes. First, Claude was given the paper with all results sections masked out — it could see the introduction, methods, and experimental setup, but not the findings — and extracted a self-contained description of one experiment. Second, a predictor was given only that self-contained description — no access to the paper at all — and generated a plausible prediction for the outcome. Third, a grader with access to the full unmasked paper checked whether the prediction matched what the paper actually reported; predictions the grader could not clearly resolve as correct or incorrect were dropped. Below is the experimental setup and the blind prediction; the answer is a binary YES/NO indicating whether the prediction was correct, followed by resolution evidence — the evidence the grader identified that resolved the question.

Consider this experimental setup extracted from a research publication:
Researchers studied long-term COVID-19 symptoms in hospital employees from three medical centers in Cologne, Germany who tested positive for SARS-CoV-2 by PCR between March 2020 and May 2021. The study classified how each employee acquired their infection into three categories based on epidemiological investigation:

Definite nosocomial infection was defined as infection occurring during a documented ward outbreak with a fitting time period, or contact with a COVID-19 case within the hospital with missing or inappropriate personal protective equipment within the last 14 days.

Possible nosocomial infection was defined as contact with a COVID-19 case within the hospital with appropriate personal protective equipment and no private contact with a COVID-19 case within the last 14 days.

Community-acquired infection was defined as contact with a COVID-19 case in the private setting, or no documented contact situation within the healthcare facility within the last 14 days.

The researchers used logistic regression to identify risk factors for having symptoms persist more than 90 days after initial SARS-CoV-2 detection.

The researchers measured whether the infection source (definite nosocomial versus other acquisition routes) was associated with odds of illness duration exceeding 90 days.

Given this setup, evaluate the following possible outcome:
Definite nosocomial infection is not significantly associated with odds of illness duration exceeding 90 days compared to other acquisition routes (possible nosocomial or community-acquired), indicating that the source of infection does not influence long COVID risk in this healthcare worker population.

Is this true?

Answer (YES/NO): NO